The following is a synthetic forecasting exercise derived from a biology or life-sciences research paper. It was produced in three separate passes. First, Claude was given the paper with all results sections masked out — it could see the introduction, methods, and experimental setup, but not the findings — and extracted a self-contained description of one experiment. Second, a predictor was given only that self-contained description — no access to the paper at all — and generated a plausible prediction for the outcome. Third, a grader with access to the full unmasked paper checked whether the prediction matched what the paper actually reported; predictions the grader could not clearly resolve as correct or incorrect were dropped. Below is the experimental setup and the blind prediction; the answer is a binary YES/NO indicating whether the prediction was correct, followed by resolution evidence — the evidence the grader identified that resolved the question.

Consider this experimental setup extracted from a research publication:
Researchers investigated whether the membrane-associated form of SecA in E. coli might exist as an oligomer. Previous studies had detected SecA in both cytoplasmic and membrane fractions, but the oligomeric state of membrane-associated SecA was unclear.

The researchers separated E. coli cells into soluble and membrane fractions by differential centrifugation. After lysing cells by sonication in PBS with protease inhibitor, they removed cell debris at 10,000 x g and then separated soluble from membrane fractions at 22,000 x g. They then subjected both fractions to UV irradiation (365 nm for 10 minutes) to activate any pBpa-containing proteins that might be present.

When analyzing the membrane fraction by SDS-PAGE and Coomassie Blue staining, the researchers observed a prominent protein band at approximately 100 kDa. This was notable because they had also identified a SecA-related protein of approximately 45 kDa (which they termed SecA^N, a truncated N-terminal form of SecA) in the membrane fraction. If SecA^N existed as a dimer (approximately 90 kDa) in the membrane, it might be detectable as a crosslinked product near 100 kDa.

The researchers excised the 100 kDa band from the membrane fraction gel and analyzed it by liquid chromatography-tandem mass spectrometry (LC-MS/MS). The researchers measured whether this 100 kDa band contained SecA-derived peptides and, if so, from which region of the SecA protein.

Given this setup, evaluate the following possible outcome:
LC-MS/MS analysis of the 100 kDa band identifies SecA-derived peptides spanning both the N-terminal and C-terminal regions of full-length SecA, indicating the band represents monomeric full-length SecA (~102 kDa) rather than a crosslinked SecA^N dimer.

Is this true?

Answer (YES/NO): YES